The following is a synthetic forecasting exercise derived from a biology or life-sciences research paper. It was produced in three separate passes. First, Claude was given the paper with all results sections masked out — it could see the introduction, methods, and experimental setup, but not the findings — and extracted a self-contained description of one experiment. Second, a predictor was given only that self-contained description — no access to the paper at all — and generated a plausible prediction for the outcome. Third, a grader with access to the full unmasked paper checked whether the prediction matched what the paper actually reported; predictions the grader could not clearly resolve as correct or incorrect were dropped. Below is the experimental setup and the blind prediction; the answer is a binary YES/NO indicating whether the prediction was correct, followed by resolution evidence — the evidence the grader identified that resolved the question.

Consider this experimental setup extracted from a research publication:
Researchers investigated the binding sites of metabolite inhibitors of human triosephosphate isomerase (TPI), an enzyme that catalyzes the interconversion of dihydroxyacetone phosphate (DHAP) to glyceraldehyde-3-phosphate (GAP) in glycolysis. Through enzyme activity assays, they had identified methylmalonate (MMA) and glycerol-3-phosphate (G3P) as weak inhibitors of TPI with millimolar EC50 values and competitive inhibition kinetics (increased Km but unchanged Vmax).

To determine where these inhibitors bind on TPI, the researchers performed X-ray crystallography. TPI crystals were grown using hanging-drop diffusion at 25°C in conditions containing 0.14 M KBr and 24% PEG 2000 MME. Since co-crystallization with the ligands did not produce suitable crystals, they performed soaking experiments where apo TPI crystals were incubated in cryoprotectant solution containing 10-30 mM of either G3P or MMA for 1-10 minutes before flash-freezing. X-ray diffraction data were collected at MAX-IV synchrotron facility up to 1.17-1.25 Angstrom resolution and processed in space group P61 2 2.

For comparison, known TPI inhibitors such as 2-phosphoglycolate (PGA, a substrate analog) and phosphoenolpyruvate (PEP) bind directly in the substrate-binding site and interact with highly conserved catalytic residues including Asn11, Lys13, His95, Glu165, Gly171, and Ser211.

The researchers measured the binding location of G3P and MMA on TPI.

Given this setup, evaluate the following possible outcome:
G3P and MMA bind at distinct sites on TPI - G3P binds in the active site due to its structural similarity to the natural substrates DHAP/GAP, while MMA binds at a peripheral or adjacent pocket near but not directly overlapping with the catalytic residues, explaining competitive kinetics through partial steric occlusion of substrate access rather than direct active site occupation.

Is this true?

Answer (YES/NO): NO